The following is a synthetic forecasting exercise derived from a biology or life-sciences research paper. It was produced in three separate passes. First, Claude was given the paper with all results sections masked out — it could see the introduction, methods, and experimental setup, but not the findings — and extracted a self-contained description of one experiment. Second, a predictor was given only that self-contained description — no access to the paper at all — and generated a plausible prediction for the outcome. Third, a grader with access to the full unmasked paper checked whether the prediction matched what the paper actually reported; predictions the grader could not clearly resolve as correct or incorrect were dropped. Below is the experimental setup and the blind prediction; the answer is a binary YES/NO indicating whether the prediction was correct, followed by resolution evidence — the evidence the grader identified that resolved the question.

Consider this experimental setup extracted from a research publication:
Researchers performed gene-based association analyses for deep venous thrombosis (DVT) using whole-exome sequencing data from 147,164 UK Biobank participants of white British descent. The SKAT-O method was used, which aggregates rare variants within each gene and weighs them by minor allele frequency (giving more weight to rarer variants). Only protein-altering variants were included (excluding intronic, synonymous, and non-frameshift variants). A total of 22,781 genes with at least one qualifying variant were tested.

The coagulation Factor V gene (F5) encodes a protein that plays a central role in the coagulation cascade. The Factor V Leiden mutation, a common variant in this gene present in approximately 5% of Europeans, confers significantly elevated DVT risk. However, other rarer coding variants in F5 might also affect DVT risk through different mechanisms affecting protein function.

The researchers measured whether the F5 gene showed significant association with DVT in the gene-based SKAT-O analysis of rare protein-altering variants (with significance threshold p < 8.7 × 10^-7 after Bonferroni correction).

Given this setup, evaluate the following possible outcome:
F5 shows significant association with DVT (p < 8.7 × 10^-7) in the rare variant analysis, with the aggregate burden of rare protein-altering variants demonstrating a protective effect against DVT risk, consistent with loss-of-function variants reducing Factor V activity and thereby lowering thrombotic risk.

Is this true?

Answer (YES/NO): NO